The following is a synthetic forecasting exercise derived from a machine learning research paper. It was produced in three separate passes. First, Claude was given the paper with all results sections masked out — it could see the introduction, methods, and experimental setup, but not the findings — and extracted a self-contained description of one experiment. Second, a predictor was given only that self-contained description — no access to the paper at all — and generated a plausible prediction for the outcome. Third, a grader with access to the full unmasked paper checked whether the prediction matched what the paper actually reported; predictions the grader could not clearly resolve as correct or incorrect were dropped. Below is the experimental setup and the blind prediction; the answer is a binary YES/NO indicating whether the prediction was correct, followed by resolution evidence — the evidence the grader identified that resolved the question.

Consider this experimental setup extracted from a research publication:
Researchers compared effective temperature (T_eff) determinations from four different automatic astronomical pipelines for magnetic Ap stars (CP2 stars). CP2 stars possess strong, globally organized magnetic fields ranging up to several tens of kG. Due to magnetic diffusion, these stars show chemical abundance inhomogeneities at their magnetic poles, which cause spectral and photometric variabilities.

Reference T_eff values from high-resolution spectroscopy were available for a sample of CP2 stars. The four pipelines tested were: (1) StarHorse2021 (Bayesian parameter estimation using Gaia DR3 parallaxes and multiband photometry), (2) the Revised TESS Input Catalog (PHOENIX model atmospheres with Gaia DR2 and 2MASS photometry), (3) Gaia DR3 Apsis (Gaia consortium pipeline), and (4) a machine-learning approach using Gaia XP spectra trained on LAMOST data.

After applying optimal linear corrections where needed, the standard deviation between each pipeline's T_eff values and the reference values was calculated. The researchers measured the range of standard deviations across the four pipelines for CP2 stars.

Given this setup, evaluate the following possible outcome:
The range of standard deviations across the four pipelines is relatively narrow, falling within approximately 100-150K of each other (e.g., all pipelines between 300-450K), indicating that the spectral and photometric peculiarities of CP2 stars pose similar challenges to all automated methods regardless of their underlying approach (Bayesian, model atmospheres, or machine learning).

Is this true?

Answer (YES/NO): NO